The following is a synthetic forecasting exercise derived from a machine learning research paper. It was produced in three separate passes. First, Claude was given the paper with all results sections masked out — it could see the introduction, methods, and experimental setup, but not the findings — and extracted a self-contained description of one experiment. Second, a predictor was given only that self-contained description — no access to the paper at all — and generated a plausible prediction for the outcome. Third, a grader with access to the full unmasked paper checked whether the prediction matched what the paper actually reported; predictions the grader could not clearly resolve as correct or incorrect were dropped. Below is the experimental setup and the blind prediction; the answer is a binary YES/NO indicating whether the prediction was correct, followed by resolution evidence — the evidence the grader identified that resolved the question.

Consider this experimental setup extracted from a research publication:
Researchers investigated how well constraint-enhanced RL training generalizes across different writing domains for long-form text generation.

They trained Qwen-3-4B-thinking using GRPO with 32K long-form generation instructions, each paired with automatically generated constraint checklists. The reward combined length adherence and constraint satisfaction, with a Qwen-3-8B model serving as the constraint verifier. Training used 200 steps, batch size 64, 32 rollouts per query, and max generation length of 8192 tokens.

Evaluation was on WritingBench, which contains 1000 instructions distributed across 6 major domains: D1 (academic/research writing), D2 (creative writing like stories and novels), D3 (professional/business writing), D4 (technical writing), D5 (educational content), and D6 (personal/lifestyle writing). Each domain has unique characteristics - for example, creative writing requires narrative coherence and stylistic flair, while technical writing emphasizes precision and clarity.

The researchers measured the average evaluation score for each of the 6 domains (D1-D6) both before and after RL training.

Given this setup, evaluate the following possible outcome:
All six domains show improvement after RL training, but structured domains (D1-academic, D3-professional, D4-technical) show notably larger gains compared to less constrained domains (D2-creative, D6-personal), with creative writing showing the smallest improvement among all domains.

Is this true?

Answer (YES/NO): NO